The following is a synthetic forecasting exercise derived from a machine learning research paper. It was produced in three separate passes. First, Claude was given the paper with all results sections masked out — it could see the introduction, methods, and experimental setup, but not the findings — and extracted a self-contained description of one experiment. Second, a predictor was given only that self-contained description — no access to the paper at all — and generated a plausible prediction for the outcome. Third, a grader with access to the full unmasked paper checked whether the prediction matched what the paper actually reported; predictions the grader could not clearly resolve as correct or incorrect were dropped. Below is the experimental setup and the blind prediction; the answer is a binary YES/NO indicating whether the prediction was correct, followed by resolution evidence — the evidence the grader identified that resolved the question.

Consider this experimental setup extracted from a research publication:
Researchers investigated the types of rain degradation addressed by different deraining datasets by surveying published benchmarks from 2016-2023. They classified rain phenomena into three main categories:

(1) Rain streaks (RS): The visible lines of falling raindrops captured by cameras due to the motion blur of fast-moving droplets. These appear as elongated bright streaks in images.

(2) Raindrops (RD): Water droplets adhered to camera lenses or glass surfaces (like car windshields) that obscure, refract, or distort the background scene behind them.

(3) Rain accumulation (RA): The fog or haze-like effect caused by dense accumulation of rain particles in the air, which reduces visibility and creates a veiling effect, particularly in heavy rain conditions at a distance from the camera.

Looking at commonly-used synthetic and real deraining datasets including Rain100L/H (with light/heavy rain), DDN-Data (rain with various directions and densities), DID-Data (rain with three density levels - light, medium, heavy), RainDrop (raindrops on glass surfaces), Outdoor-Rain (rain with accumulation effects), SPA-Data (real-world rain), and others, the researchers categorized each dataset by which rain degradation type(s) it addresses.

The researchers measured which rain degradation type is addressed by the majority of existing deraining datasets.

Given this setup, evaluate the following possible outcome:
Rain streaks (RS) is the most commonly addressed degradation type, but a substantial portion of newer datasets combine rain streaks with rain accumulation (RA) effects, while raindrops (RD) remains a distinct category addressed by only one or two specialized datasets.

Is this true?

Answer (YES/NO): NO